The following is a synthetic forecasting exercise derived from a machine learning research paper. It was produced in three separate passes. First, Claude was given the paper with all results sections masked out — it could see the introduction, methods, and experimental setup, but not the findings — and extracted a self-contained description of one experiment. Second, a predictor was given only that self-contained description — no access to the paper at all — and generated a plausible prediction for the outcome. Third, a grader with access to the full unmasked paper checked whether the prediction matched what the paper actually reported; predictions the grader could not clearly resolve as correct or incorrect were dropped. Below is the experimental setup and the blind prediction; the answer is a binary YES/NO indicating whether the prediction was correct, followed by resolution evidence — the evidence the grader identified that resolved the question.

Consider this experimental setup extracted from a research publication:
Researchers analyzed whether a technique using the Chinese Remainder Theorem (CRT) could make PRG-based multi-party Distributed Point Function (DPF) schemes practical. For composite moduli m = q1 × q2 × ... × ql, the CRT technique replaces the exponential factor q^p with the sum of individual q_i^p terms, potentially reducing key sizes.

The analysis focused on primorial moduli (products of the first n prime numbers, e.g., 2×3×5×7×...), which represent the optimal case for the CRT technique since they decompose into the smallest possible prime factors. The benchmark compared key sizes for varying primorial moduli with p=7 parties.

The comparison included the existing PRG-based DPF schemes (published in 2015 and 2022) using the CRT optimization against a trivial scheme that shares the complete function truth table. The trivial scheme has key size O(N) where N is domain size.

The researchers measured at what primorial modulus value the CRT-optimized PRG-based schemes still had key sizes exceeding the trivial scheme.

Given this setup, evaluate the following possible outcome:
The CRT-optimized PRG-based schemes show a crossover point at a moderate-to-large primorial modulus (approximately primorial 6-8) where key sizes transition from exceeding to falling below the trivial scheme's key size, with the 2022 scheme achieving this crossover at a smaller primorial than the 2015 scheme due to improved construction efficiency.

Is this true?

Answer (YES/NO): NO